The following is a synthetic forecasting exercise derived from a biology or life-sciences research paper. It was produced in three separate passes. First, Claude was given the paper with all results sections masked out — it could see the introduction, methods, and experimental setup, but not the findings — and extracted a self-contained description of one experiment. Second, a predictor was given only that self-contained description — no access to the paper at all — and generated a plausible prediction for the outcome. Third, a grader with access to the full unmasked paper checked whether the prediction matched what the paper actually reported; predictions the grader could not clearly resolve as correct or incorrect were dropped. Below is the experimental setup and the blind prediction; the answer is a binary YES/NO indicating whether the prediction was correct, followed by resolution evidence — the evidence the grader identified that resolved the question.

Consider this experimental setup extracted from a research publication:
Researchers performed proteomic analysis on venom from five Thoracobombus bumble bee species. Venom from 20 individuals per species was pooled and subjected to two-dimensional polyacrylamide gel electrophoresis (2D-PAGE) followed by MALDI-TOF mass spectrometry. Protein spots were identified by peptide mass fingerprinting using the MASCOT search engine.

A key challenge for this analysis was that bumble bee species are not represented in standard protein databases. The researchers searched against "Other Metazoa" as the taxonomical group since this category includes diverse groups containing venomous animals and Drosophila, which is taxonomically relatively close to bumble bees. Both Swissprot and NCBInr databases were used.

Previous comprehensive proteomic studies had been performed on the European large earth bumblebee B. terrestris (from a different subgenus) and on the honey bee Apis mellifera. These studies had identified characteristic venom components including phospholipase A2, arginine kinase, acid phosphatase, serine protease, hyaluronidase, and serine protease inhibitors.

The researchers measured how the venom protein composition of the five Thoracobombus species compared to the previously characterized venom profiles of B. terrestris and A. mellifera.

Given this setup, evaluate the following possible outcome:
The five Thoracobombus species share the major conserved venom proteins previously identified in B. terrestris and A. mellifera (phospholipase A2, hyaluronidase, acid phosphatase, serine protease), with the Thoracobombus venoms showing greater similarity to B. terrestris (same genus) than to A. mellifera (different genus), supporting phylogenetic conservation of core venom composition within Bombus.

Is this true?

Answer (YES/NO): NO